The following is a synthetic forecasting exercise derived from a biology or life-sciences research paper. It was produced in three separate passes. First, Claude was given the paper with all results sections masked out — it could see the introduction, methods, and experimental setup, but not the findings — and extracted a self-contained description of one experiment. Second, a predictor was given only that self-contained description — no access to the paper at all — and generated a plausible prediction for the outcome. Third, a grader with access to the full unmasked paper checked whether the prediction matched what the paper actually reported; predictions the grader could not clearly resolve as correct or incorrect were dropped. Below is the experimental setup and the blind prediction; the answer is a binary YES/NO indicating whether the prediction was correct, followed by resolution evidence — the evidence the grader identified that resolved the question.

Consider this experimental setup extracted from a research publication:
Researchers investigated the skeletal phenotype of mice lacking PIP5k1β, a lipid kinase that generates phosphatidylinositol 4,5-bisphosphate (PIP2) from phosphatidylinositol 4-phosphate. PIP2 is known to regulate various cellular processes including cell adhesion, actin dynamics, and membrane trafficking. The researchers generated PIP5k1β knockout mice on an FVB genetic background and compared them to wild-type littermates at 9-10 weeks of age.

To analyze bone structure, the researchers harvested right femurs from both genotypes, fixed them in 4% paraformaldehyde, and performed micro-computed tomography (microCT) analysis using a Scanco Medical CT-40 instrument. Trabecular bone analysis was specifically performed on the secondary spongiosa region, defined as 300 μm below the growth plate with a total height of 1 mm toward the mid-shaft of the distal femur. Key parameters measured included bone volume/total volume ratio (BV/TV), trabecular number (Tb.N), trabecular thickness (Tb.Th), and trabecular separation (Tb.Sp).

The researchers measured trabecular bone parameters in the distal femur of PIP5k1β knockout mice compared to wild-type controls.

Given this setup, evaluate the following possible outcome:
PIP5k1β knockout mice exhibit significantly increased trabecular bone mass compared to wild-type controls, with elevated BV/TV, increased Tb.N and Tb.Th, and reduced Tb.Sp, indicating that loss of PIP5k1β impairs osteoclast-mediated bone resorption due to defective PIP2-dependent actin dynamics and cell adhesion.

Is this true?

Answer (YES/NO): NO